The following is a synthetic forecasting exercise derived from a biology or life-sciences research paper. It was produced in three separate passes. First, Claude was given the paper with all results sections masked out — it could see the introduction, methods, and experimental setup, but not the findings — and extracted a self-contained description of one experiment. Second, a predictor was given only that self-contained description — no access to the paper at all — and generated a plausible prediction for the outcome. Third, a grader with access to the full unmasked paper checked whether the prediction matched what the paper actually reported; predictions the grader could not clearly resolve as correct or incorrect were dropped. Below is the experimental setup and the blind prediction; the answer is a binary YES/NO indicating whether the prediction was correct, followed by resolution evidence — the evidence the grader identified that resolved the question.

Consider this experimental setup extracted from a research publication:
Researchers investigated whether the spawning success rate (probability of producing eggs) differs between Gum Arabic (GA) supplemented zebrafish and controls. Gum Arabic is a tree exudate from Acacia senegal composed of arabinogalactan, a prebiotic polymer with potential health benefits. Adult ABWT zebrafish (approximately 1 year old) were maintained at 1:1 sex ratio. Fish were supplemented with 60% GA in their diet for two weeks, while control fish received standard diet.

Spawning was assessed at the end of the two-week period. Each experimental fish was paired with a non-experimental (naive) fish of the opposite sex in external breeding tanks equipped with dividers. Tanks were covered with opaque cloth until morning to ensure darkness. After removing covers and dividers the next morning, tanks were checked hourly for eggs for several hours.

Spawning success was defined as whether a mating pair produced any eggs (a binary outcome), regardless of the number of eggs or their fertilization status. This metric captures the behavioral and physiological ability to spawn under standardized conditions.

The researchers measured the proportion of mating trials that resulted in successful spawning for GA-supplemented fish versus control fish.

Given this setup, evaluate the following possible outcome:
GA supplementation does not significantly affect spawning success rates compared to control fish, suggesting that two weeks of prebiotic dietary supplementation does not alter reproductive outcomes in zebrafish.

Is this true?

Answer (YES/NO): NO